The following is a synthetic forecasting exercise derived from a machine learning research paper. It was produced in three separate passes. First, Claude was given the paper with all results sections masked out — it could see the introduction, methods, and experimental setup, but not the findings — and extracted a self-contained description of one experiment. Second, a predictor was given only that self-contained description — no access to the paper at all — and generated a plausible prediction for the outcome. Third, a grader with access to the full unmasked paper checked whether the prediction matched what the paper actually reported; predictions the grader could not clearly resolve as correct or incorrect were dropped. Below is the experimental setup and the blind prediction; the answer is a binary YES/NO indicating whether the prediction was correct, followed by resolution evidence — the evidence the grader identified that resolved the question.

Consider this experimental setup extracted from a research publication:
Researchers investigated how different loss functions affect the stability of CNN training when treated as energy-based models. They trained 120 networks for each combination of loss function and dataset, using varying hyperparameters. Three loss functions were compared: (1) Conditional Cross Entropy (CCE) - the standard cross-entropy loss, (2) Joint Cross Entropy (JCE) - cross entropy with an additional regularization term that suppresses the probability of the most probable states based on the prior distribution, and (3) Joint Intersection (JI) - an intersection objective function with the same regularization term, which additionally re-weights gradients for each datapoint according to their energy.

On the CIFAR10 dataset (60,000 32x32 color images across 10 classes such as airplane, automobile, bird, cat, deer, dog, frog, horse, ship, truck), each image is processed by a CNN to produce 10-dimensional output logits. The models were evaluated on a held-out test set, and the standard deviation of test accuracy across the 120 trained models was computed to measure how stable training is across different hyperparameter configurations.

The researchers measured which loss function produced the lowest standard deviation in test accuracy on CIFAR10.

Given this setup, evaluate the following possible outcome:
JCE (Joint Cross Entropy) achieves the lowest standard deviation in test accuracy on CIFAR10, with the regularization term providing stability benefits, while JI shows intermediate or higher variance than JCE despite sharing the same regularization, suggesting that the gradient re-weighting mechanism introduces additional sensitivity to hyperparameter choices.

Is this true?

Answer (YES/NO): NO